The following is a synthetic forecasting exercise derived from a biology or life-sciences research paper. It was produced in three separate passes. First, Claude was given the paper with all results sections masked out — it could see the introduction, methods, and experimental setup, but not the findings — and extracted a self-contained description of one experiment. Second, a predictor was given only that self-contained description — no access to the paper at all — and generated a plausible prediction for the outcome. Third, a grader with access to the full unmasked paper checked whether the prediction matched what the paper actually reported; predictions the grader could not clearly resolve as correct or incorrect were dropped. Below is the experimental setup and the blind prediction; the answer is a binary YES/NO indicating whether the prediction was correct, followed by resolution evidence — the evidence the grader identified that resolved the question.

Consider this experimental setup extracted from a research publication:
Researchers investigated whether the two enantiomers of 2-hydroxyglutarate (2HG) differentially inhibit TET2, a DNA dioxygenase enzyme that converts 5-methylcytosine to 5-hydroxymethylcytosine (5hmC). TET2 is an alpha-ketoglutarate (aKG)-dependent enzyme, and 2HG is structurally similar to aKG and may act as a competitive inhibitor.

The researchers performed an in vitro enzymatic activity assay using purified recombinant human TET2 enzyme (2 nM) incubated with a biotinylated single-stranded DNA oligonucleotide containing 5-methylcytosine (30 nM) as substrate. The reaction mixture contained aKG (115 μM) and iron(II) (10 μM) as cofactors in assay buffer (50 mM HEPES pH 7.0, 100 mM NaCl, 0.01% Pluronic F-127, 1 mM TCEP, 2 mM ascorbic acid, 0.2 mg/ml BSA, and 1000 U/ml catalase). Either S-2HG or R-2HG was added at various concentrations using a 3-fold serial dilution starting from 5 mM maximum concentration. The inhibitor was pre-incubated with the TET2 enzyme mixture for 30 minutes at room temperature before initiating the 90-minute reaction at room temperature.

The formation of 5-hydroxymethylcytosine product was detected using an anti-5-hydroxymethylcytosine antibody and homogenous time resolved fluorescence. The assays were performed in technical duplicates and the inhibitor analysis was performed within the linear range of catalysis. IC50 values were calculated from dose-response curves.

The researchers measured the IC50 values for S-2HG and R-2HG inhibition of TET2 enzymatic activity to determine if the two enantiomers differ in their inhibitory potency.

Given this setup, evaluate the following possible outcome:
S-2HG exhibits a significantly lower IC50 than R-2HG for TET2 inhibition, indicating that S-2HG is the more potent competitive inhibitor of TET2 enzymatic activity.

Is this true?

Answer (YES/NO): NO